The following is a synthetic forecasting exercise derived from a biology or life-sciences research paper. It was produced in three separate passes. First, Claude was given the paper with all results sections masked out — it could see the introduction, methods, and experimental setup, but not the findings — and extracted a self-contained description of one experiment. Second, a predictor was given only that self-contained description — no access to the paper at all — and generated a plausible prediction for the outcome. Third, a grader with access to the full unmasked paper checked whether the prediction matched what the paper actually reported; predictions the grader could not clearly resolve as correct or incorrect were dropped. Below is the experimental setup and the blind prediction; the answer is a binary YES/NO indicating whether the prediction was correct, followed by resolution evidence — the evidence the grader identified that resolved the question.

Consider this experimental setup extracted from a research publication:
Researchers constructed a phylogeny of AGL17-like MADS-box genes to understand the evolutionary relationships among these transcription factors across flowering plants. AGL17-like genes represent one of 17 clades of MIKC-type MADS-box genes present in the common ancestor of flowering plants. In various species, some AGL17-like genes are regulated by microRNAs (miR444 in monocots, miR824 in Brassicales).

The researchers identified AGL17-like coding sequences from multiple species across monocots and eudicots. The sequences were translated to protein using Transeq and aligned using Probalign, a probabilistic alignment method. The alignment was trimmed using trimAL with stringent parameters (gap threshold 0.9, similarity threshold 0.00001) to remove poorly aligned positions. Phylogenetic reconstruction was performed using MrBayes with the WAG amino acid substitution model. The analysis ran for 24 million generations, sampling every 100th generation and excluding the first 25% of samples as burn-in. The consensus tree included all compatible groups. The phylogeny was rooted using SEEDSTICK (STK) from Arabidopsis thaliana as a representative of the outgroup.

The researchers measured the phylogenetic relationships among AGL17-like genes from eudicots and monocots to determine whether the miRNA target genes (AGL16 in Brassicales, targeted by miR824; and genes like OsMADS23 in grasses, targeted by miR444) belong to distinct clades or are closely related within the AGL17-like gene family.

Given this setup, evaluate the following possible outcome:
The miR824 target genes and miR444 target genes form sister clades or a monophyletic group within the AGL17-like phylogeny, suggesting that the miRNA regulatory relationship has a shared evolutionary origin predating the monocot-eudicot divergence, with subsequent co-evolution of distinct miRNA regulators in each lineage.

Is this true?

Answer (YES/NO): NO